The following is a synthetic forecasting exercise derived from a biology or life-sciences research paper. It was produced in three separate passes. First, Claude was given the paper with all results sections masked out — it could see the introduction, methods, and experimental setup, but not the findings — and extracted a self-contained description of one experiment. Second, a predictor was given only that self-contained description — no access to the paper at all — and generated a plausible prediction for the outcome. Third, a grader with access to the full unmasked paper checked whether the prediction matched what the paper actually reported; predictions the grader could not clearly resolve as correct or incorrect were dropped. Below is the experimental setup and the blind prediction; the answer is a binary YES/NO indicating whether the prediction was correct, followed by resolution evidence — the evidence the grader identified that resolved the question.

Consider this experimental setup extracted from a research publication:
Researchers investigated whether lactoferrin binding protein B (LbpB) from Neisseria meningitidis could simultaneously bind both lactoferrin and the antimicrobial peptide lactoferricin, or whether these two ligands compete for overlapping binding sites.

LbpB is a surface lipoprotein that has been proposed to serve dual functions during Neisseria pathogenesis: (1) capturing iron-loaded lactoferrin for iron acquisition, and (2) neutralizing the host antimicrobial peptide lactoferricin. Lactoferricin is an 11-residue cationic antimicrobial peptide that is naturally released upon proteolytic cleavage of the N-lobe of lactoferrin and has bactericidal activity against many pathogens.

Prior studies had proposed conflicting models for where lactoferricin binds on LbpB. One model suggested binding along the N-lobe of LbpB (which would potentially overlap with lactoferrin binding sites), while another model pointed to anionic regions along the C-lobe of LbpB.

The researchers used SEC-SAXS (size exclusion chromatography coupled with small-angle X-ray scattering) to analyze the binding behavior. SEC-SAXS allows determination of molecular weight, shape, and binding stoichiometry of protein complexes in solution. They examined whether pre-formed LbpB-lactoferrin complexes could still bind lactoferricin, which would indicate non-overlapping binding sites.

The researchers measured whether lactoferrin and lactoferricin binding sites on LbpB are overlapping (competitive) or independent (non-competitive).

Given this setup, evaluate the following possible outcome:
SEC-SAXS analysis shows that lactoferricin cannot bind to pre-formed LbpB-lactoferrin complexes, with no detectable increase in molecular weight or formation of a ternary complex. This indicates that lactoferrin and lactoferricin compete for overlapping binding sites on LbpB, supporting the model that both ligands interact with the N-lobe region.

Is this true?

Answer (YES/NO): NO